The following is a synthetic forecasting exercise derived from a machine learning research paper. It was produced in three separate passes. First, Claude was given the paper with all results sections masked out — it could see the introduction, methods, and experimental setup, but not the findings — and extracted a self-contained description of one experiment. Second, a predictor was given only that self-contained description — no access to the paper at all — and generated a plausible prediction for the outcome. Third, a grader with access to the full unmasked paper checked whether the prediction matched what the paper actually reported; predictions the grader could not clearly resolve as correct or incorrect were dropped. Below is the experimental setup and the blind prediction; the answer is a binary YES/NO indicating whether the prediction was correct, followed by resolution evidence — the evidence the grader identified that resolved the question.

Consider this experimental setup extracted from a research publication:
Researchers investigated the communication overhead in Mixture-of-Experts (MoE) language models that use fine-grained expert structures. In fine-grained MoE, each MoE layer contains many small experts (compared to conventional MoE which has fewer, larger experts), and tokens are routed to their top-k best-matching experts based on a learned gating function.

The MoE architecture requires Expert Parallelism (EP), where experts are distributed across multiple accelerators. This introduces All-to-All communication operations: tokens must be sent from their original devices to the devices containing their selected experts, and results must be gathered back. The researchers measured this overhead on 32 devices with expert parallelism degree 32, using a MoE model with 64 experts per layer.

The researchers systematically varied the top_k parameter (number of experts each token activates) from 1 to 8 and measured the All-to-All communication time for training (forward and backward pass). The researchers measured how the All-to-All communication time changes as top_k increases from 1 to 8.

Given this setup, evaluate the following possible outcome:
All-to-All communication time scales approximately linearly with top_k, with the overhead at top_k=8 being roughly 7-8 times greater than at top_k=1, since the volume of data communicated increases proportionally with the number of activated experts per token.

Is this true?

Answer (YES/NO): YES